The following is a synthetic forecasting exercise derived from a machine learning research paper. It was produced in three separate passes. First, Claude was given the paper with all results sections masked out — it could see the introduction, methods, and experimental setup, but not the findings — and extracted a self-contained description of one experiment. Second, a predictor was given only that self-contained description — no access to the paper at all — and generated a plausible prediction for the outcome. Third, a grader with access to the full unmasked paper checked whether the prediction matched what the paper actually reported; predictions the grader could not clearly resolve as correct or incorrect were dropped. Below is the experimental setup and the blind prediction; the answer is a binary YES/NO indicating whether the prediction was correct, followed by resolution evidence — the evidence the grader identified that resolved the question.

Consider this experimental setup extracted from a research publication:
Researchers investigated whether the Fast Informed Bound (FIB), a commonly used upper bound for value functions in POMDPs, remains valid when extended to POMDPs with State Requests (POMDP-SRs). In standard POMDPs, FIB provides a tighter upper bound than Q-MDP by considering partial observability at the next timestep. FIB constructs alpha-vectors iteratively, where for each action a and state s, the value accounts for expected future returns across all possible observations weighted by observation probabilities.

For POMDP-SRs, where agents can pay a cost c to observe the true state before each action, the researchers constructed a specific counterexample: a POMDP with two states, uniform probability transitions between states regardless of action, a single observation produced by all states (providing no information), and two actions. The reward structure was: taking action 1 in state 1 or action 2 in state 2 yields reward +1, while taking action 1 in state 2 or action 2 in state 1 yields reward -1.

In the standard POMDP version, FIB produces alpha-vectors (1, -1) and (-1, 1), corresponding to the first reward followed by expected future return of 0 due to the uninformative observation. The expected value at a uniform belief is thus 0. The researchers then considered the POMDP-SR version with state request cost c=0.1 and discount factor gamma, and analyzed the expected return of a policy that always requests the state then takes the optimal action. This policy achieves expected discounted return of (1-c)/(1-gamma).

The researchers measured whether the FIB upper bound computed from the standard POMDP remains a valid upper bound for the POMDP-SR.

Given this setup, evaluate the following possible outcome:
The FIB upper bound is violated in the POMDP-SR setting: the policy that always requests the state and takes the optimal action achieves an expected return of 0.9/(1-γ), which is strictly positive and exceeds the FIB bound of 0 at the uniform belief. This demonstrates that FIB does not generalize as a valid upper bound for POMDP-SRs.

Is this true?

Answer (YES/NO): YES